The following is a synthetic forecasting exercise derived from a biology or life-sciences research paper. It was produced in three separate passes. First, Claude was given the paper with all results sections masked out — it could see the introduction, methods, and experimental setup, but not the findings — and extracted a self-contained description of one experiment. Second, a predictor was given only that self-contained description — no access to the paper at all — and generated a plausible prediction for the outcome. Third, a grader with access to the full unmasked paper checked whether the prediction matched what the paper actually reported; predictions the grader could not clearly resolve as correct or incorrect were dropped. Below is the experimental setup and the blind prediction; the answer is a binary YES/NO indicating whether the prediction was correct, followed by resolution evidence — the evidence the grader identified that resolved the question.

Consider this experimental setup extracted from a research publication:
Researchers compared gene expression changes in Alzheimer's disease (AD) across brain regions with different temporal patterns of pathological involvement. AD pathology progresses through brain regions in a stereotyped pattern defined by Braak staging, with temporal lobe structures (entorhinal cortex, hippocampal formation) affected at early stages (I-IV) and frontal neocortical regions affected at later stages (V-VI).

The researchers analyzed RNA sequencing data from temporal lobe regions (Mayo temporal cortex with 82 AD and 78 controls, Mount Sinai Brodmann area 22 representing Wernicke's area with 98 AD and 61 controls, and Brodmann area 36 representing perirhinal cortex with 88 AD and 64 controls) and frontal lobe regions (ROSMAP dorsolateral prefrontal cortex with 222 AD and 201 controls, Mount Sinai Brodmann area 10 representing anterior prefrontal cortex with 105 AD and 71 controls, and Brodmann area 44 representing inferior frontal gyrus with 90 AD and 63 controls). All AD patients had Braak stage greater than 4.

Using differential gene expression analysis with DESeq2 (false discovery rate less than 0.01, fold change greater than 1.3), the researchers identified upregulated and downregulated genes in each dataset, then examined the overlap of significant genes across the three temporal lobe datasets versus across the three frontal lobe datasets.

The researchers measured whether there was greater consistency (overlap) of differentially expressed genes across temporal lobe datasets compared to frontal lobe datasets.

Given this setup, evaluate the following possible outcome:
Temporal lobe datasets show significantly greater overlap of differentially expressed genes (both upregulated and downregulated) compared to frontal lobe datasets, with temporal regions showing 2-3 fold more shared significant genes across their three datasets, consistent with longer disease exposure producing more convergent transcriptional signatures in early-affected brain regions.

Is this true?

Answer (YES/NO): NO